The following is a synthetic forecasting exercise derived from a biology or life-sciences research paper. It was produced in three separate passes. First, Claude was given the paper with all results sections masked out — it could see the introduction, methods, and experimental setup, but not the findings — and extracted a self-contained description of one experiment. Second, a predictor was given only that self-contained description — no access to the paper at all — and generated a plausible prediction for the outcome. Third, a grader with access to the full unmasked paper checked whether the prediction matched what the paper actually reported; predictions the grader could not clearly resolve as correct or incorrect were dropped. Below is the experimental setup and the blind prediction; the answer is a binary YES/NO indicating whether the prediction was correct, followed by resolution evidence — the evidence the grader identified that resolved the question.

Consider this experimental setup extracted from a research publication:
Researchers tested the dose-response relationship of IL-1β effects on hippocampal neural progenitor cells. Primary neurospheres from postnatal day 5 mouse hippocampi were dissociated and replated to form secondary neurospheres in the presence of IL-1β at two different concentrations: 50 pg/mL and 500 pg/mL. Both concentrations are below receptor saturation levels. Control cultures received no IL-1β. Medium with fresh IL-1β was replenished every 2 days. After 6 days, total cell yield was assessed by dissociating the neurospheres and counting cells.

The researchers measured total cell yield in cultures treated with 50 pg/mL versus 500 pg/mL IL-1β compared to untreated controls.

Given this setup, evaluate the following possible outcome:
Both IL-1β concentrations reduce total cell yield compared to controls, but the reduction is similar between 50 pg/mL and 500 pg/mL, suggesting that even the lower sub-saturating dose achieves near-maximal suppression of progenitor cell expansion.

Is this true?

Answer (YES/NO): NO